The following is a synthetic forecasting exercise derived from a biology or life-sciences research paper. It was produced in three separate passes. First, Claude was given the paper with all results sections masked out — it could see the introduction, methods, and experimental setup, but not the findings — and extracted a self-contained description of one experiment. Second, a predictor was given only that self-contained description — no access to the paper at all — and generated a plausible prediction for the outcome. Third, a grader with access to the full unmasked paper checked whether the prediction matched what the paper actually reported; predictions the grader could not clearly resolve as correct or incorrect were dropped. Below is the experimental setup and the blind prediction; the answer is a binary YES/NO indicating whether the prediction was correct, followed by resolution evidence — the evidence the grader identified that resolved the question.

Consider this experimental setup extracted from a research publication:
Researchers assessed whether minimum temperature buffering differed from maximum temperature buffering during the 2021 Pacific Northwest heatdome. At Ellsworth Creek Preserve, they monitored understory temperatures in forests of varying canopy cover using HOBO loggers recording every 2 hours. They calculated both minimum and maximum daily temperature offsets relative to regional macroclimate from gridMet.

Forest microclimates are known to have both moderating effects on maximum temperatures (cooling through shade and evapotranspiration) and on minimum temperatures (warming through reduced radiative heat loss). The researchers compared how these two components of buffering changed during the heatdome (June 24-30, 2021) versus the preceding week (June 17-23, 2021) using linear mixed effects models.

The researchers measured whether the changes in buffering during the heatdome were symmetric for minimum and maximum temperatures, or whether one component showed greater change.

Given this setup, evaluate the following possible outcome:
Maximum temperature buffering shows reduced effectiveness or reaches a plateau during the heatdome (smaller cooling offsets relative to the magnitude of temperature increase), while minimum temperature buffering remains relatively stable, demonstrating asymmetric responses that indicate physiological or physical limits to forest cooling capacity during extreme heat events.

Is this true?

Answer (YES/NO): NO